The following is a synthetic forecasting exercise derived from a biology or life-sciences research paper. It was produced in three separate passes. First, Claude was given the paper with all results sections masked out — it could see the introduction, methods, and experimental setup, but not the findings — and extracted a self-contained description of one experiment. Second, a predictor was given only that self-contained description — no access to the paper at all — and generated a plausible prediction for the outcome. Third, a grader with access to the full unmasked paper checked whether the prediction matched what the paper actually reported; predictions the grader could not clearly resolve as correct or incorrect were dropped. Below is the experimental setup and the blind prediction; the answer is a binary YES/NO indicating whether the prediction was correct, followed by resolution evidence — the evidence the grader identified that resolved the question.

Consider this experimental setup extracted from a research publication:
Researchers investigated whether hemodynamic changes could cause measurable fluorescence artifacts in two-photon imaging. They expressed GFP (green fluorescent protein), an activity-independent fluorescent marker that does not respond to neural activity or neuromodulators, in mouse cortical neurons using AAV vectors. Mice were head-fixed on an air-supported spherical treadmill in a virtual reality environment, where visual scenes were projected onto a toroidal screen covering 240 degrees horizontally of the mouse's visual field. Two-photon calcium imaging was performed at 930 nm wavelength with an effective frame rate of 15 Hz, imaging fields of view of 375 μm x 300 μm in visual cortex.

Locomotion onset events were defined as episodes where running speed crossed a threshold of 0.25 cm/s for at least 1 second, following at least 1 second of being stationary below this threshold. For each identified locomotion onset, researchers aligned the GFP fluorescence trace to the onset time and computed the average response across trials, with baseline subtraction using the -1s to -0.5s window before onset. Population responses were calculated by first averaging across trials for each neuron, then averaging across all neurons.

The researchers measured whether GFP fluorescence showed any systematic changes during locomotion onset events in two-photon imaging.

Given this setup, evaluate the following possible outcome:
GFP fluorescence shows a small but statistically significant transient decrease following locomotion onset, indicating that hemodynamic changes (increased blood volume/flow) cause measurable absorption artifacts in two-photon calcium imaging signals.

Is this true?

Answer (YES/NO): NO